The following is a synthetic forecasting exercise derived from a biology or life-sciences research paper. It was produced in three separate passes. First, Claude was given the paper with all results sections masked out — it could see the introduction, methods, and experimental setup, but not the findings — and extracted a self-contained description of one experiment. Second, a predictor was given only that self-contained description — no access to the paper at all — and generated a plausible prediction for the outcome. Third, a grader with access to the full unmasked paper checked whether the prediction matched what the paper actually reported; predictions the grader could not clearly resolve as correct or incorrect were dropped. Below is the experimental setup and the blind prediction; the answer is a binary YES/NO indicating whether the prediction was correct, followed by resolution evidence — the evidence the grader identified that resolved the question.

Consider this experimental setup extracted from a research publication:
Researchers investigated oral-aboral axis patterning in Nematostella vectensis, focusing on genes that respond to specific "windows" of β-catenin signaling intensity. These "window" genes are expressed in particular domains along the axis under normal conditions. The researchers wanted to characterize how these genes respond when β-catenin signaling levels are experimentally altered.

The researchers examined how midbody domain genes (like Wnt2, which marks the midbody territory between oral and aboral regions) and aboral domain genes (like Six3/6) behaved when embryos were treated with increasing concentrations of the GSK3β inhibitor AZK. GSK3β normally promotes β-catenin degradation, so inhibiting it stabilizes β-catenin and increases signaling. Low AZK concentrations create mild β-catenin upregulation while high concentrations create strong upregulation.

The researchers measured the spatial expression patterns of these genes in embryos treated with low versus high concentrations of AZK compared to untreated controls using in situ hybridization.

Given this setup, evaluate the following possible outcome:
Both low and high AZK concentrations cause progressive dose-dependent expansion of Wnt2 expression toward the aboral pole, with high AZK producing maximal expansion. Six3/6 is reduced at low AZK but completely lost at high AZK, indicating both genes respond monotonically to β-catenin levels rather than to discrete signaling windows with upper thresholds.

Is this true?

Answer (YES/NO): NO